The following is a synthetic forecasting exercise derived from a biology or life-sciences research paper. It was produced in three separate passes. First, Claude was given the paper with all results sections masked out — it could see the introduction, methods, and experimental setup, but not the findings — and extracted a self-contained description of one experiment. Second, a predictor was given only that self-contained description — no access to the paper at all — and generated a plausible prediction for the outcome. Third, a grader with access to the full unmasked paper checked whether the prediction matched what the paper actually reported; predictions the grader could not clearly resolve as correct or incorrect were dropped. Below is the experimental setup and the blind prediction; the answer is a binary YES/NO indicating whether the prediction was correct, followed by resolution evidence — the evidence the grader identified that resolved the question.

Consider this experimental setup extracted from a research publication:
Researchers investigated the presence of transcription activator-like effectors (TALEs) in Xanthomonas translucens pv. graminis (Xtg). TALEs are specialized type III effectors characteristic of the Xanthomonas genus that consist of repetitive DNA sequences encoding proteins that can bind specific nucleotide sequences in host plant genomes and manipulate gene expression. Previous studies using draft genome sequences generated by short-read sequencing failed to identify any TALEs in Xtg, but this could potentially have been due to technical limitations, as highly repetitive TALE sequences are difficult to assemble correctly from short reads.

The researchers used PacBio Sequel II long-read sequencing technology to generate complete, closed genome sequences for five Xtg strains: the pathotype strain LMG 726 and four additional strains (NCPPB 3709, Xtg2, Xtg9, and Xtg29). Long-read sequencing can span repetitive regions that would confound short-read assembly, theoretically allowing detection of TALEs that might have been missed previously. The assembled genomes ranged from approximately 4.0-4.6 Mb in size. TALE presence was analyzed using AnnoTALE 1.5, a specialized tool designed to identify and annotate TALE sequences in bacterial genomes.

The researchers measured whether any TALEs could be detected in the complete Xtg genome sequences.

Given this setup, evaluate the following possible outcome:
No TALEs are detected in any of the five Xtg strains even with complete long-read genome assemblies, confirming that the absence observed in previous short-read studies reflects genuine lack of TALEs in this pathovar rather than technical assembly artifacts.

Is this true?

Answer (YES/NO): YES